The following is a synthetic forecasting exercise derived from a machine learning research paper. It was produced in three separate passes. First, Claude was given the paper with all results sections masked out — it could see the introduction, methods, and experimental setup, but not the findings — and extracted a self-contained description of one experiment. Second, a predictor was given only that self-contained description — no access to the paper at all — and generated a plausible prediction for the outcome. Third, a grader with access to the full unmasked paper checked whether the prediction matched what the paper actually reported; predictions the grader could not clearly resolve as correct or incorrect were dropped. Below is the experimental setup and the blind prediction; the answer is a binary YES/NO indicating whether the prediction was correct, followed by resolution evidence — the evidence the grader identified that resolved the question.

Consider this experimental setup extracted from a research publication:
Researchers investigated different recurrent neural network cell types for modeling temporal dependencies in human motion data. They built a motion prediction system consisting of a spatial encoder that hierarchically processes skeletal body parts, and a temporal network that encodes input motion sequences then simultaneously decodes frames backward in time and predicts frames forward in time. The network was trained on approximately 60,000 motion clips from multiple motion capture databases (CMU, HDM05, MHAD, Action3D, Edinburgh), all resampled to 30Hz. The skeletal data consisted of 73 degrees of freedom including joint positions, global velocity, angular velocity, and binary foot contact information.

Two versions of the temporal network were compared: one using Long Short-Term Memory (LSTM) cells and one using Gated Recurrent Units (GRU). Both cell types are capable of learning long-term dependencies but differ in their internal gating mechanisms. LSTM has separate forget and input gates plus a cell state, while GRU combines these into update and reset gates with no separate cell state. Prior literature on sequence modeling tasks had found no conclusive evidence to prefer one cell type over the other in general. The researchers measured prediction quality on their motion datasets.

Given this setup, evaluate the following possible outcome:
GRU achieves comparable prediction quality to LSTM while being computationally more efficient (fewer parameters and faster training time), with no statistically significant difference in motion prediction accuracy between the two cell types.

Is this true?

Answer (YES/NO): NO